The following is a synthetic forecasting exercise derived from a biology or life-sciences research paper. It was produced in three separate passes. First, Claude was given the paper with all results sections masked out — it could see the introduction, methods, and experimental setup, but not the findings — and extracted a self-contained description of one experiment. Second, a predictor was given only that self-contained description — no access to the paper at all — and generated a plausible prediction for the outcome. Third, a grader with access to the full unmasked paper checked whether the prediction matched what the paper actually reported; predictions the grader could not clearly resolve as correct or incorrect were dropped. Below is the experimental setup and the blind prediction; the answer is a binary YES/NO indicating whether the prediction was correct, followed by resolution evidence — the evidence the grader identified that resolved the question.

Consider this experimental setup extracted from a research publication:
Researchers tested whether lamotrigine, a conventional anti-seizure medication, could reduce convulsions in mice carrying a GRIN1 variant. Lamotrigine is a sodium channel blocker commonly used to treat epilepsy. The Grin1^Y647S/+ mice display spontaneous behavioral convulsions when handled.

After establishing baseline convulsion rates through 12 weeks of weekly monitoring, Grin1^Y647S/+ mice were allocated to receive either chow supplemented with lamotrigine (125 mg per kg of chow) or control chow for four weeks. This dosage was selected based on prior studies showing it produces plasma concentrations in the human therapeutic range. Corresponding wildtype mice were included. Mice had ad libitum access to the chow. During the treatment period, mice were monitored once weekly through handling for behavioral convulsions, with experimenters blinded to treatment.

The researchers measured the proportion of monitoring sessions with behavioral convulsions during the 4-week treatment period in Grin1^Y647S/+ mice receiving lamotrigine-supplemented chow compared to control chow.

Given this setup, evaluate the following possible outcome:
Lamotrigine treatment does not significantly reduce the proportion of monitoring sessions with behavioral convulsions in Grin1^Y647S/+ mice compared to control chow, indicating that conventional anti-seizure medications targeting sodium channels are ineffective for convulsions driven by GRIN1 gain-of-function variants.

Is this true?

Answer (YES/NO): NO